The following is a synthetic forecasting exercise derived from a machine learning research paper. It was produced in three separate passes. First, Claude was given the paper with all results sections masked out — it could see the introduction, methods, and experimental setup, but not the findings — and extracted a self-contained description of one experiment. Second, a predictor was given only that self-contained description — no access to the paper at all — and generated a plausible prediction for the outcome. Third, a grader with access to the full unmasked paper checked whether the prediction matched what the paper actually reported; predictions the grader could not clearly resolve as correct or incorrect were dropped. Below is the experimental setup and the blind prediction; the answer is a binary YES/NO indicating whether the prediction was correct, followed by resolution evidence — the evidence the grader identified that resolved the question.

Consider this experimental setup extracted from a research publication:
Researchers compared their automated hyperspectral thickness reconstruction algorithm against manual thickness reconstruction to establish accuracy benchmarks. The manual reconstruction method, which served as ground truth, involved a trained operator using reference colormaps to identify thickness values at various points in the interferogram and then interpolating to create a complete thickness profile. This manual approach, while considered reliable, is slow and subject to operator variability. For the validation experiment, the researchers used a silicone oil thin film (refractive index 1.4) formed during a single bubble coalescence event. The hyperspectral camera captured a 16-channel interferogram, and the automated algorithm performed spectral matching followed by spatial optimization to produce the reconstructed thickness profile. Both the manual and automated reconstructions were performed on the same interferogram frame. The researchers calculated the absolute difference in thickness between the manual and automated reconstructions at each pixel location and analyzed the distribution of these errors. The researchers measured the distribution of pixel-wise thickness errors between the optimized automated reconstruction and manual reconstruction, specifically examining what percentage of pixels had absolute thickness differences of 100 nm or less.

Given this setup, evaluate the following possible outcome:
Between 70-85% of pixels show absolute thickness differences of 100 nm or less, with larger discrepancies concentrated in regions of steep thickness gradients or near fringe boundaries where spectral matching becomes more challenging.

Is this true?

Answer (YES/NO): NO